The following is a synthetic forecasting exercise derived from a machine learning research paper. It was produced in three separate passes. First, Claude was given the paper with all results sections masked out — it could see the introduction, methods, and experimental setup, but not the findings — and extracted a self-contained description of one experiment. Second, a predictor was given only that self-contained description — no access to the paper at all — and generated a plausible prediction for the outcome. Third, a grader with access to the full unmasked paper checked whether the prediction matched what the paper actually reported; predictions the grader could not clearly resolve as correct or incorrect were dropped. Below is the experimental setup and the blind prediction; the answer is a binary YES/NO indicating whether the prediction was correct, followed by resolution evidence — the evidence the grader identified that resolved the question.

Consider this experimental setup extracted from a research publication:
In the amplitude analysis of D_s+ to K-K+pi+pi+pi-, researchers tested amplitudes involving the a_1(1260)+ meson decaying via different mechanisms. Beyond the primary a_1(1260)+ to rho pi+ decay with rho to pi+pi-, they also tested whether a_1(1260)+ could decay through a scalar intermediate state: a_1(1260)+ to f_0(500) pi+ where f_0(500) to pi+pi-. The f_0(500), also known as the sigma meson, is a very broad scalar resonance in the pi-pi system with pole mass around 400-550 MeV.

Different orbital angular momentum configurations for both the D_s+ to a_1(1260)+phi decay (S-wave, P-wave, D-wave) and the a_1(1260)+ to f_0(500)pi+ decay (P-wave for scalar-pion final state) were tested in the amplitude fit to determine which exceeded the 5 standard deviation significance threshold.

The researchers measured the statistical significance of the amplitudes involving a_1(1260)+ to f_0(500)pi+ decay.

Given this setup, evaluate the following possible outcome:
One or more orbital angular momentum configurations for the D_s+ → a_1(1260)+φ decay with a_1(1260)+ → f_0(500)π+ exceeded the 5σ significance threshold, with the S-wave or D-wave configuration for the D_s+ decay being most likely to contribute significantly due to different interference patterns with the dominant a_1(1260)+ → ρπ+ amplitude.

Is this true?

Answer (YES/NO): NO